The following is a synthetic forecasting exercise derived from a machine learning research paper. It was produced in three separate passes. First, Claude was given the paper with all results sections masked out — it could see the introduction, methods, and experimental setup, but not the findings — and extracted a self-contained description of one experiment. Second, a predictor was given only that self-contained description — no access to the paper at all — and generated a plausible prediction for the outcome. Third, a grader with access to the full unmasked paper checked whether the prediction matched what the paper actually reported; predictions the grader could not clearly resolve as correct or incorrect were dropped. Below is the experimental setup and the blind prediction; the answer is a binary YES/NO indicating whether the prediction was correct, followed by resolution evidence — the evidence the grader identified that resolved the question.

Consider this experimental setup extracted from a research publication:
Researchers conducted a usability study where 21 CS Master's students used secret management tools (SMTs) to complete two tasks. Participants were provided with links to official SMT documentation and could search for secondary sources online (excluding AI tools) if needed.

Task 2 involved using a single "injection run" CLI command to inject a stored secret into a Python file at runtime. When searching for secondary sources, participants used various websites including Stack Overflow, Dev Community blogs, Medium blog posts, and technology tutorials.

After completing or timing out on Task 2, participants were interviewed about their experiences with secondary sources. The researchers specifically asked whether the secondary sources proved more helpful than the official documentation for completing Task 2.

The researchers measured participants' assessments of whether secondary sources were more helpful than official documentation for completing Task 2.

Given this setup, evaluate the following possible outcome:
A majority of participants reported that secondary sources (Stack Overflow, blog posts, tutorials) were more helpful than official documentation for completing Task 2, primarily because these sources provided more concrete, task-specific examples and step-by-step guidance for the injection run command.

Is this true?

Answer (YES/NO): NO